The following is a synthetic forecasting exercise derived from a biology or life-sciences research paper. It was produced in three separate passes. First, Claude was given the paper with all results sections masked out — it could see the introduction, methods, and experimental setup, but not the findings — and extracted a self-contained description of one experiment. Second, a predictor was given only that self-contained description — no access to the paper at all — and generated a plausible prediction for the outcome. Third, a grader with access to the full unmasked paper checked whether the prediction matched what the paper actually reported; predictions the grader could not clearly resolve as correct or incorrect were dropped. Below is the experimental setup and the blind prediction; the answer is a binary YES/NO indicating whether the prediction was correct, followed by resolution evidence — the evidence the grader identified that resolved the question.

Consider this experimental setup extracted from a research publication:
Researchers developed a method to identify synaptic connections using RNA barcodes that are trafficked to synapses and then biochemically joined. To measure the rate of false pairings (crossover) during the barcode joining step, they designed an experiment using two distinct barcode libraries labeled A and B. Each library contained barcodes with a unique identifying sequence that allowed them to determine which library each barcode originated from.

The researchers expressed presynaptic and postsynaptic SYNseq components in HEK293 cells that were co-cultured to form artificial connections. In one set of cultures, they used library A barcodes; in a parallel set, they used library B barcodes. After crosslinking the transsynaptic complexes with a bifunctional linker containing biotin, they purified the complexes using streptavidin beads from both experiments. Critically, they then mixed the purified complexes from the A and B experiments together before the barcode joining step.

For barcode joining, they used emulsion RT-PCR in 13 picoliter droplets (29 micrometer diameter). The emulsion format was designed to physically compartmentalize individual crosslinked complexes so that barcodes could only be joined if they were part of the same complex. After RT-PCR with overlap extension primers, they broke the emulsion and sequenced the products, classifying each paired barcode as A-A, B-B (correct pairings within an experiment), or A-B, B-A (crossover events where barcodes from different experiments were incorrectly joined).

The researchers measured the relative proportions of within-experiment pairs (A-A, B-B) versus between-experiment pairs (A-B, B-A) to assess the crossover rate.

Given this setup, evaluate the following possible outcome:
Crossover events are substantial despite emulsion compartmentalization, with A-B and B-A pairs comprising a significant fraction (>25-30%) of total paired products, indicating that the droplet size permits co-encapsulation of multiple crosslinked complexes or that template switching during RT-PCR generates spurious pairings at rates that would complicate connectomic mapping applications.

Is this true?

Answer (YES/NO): NO